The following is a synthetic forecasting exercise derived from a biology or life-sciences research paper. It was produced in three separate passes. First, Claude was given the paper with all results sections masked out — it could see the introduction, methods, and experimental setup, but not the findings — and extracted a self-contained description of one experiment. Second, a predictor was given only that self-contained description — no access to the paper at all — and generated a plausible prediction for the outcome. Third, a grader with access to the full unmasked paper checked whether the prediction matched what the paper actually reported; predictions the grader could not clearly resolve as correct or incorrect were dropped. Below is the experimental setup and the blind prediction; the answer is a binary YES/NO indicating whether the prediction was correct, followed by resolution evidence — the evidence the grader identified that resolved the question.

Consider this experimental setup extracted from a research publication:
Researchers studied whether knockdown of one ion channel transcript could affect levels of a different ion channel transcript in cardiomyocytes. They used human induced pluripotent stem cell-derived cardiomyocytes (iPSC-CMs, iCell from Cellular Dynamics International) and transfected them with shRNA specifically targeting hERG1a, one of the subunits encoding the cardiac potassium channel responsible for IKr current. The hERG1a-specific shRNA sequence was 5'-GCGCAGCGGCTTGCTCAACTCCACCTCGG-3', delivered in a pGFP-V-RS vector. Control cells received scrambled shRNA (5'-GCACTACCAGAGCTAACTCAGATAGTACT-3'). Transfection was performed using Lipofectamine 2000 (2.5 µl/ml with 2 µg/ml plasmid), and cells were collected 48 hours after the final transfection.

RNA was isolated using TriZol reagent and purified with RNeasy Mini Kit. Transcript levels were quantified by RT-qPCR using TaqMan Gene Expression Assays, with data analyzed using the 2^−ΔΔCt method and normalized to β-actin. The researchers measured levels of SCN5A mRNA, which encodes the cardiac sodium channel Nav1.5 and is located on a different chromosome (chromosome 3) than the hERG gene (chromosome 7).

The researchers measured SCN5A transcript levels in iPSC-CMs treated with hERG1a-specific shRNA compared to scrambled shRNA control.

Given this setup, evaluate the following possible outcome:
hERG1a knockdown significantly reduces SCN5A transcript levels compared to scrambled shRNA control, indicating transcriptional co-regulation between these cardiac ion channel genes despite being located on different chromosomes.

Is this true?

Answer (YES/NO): NO